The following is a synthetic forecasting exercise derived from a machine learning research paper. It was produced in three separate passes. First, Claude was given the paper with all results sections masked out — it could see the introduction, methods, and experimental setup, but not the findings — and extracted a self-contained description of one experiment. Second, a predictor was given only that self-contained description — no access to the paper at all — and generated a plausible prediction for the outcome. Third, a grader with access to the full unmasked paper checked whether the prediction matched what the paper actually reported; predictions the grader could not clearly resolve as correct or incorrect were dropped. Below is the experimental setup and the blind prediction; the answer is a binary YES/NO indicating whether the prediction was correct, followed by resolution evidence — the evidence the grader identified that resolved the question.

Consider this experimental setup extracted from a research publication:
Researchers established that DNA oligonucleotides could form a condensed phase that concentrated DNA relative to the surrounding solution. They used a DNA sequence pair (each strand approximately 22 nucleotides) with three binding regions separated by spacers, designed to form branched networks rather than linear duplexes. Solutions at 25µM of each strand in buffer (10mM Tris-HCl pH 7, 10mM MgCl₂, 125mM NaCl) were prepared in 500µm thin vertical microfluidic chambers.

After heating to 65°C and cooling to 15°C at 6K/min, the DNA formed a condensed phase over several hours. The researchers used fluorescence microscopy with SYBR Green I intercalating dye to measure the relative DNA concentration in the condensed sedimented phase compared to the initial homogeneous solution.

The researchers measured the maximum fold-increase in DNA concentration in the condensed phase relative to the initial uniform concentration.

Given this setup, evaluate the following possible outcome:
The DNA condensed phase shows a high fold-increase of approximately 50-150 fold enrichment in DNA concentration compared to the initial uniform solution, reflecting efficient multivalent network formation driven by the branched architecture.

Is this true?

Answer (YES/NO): NO